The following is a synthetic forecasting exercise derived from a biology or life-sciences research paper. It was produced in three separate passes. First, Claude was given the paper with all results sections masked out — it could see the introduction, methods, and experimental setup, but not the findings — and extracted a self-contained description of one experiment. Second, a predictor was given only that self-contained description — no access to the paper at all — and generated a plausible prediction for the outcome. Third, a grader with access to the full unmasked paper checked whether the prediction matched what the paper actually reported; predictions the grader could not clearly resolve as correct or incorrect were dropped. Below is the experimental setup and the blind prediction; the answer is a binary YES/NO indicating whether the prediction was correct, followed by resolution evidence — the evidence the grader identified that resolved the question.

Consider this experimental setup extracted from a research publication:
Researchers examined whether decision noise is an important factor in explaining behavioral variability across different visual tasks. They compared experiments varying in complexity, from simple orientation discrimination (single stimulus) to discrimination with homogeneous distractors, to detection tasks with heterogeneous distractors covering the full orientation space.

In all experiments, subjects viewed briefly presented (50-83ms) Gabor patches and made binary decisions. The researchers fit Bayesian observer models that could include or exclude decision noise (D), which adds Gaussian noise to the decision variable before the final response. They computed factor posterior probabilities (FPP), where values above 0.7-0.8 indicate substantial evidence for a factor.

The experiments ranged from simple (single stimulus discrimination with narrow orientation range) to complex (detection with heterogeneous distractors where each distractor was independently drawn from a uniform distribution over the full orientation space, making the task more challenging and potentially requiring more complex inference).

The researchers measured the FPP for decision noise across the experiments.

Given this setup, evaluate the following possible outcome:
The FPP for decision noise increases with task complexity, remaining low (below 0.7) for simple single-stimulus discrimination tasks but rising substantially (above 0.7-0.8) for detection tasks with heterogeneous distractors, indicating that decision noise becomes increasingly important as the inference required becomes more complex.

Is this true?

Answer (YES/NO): NO